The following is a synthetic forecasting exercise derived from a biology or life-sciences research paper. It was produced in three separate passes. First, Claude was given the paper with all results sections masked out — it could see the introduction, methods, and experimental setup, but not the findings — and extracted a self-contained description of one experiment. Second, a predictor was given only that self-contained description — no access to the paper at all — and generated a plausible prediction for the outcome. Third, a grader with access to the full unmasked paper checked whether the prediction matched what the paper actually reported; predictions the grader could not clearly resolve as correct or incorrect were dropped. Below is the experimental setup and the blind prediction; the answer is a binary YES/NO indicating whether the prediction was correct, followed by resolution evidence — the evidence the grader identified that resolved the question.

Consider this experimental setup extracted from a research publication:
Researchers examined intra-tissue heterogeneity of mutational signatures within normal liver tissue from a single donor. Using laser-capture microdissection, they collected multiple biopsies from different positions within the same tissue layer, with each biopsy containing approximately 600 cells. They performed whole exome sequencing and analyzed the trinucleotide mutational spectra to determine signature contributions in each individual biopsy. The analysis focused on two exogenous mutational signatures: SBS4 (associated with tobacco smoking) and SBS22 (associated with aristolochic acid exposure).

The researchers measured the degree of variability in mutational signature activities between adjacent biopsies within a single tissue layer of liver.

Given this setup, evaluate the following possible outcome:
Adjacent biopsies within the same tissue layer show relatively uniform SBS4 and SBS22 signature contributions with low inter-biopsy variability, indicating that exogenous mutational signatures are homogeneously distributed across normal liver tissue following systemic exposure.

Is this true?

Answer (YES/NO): NO